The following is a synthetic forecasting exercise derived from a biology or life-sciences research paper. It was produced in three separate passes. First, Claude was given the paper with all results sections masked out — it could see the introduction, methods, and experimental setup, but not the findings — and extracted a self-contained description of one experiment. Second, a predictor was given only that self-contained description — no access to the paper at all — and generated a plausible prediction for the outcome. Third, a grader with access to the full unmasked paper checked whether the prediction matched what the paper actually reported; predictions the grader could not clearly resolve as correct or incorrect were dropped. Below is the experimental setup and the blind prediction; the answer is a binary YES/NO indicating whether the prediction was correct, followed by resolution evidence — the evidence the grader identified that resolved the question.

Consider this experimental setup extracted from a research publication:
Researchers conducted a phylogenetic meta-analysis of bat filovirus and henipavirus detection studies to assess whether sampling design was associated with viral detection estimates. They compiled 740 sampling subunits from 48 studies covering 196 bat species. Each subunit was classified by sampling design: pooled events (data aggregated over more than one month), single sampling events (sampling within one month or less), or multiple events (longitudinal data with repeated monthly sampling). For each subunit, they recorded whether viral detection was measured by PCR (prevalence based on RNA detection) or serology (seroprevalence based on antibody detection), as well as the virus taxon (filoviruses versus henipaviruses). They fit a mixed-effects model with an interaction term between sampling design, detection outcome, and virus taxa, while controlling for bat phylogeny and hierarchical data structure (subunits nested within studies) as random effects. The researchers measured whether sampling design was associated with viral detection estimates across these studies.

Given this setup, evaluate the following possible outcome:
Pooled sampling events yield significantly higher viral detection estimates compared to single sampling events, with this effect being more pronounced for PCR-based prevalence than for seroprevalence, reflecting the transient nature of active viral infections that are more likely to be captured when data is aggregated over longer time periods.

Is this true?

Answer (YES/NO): NO